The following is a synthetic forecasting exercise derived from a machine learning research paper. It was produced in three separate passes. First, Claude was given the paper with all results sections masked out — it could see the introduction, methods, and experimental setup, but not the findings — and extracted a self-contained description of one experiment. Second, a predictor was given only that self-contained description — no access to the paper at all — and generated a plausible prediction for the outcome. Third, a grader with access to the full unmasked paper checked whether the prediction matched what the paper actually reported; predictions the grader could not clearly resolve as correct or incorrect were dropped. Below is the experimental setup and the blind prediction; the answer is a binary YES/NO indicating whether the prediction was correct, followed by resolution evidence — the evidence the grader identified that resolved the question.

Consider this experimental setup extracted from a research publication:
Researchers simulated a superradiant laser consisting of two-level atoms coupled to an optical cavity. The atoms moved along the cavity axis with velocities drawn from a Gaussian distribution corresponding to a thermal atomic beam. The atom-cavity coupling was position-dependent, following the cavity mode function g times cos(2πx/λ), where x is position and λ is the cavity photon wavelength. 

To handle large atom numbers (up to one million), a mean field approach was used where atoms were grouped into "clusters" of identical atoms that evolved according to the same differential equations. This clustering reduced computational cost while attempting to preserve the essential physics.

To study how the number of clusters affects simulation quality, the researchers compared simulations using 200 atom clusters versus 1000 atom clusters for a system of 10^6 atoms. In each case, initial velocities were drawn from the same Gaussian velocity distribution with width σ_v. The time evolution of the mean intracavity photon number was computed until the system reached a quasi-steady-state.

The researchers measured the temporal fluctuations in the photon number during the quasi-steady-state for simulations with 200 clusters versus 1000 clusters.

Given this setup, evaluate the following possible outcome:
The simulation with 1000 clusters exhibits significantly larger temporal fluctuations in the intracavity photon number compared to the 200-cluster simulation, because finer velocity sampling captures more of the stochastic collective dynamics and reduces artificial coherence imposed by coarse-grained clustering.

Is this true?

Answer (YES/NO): NO